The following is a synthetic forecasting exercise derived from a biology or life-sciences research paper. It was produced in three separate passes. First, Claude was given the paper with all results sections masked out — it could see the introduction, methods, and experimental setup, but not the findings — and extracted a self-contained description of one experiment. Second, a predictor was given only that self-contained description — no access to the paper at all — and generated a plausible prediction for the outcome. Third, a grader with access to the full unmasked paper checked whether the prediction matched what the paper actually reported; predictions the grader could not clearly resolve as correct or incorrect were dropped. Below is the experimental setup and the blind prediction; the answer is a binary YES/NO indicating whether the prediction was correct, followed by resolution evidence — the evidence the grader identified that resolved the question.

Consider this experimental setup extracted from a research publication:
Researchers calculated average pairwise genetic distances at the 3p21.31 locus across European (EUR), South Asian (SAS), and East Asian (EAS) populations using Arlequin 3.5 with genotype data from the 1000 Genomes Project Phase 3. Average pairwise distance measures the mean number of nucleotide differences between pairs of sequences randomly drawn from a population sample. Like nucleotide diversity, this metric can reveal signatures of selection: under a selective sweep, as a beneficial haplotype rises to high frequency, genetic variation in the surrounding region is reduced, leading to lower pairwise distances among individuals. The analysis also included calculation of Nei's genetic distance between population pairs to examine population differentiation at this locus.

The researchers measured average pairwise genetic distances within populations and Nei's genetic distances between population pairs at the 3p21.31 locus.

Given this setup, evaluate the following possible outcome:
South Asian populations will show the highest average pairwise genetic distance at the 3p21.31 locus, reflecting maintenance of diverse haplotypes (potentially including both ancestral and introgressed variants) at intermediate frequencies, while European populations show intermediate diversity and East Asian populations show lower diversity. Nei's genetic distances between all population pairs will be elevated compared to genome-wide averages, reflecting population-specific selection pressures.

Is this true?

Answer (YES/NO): NO